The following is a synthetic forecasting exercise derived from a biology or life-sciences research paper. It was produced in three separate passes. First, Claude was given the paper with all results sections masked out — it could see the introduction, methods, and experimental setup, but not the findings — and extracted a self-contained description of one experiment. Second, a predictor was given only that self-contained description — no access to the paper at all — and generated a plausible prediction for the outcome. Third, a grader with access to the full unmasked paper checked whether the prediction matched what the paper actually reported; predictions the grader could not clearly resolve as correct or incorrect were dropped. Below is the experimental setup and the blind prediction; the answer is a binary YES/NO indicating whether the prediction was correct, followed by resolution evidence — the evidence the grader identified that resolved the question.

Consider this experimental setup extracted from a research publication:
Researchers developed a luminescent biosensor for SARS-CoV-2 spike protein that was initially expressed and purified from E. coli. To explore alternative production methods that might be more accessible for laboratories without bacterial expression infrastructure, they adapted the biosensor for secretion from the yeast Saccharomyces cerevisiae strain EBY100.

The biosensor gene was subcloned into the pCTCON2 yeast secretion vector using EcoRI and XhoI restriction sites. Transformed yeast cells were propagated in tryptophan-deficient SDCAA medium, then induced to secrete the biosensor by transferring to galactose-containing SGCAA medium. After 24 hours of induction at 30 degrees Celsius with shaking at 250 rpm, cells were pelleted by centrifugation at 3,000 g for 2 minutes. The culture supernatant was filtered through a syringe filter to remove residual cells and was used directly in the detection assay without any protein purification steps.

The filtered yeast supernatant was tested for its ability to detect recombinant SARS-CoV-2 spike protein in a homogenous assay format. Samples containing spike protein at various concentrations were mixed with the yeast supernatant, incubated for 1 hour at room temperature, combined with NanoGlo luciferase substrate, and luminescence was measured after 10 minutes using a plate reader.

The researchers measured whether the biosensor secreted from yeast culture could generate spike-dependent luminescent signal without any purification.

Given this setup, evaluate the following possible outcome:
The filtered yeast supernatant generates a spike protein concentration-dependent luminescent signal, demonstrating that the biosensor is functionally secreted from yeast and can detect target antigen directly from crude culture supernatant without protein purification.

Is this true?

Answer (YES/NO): YES